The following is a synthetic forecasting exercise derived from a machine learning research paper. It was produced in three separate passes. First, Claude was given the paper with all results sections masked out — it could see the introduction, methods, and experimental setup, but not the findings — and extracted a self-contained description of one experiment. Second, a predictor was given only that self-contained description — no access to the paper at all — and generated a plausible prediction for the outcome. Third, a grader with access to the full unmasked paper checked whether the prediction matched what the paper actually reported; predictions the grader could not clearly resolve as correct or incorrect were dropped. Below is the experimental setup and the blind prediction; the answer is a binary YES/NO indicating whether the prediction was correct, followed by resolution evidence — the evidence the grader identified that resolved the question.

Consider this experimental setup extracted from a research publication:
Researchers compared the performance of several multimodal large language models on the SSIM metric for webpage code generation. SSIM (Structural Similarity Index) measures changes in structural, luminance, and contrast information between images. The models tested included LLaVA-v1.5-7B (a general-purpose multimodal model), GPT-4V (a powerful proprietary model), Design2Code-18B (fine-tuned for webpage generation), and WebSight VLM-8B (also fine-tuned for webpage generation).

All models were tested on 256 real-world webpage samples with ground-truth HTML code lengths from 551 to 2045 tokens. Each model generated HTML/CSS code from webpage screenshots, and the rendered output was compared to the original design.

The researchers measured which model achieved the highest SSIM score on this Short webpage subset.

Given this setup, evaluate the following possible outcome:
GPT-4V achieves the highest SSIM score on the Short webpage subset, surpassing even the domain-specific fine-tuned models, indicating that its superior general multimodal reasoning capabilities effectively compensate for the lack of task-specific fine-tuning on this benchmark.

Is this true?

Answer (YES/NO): NO